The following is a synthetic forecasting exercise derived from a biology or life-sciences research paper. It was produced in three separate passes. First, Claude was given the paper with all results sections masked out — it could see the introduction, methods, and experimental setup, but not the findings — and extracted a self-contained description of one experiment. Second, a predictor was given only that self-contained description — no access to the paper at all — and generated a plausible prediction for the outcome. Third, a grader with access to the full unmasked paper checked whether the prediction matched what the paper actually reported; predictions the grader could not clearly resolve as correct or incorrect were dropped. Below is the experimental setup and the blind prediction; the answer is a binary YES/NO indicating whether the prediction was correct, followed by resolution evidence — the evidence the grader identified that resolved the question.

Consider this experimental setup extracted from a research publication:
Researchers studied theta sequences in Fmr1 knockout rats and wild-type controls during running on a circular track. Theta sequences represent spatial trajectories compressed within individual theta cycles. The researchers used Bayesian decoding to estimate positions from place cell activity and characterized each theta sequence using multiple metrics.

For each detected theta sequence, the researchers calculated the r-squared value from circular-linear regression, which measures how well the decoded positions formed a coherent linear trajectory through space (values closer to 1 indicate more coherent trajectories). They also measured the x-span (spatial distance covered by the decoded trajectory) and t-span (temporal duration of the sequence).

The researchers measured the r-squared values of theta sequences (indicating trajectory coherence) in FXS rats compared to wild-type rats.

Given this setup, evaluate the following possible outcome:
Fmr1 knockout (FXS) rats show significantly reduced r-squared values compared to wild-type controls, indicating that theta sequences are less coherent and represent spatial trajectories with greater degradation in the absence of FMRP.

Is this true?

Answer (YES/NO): NO